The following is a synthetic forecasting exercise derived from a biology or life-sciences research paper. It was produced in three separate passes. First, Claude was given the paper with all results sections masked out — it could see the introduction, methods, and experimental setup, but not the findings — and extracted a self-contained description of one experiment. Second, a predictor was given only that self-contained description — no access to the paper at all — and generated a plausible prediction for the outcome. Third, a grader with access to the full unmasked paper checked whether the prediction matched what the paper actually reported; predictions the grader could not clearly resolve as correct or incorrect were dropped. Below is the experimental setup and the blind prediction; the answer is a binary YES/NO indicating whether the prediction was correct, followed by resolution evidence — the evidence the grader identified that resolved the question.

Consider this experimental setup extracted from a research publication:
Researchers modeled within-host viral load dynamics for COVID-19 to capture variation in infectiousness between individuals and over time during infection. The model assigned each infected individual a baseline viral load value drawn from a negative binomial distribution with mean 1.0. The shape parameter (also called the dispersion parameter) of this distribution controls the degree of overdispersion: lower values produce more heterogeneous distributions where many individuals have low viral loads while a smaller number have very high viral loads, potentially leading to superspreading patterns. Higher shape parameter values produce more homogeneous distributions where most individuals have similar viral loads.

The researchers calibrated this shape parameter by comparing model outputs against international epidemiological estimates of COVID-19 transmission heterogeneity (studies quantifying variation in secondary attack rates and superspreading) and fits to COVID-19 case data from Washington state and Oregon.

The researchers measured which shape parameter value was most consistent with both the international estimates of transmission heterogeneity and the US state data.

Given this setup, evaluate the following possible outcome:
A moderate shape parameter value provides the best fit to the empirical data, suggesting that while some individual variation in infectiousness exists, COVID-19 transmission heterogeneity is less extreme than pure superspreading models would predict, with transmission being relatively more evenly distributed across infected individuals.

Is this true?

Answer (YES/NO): NO